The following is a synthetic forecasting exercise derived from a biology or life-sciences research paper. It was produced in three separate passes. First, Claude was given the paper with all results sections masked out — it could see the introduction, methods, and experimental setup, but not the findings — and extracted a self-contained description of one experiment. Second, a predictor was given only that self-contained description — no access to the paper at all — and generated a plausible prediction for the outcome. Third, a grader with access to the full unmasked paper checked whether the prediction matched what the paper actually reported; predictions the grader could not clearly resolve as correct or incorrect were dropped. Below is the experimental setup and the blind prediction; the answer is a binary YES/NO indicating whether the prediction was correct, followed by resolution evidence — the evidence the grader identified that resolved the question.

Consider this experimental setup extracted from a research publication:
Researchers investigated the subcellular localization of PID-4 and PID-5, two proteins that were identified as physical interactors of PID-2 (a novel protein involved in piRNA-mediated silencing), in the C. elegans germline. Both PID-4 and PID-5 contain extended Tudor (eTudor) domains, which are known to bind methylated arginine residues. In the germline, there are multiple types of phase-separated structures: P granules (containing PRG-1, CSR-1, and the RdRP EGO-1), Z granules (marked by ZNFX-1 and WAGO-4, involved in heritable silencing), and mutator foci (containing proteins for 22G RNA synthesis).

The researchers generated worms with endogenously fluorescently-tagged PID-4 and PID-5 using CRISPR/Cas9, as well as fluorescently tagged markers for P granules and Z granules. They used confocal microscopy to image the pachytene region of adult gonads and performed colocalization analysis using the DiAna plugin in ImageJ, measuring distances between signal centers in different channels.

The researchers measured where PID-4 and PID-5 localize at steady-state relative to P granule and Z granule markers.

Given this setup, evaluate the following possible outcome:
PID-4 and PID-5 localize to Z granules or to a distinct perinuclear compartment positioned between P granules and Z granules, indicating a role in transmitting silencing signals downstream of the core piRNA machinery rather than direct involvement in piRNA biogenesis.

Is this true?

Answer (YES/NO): YES